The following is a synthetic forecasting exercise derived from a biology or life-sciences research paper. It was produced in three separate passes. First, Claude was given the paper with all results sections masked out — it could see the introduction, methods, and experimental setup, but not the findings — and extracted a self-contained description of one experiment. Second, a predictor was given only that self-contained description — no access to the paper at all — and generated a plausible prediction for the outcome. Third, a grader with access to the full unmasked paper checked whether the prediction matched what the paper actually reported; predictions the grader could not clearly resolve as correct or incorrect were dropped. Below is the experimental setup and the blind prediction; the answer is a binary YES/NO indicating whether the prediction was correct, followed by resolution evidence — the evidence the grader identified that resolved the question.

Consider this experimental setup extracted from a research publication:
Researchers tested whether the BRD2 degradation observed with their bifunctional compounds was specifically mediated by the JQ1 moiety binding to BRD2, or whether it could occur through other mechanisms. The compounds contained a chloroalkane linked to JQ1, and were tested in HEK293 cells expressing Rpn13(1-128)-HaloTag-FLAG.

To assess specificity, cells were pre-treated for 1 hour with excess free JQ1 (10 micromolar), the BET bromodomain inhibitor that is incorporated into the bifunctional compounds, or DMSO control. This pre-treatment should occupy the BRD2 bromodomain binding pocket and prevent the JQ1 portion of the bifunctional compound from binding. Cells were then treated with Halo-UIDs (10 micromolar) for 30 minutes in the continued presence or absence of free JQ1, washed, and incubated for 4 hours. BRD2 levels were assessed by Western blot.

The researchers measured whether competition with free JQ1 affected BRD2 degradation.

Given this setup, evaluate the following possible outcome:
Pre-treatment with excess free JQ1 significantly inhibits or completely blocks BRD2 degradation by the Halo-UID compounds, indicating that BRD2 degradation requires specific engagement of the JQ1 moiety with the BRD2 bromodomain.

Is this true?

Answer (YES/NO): YES